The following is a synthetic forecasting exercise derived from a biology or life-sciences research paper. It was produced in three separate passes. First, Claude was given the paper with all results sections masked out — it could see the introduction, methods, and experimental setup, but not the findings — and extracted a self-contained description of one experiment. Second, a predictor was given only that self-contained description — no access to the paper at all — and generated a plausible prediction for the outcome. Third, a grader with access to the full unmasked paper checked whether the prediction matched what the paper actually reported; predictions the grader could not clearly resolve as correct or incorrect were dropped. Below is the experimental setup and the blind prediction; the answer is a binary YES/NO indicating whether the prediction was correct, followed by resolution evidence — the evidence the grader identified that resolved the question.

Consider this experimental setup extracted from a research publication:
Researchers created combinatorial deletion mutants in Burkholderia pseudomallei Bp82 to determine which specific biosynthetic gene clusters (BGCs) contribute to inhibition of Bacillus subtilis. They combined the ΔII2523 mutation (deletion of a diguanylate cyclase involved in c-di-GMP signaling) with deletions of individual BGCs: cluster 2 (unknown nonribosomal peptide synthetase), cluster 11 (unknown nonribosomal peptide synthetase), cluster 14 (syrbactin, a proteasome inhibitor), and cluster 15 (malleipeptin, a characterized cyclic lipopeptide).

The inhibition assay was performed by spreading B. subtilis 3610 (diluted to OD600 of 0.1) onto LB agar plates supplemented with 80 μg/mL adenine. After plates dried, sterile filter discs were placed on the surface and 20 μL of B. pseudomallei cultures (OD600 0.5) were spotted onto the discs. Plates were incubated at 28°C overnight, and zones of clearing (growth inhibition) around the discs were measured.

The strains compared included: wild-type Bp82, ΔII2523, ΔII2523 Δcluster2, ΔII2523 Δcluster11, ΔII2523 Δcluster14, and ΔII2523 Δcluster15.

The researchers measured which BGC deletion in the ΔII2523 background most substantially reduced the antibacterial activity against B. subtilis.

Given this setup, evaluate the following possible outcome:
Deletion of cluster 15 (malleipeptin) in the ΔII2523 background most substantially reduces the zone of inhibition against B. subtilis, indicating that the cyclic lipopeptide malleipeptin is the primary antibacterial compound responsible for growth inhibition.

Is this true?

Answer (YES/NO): NO